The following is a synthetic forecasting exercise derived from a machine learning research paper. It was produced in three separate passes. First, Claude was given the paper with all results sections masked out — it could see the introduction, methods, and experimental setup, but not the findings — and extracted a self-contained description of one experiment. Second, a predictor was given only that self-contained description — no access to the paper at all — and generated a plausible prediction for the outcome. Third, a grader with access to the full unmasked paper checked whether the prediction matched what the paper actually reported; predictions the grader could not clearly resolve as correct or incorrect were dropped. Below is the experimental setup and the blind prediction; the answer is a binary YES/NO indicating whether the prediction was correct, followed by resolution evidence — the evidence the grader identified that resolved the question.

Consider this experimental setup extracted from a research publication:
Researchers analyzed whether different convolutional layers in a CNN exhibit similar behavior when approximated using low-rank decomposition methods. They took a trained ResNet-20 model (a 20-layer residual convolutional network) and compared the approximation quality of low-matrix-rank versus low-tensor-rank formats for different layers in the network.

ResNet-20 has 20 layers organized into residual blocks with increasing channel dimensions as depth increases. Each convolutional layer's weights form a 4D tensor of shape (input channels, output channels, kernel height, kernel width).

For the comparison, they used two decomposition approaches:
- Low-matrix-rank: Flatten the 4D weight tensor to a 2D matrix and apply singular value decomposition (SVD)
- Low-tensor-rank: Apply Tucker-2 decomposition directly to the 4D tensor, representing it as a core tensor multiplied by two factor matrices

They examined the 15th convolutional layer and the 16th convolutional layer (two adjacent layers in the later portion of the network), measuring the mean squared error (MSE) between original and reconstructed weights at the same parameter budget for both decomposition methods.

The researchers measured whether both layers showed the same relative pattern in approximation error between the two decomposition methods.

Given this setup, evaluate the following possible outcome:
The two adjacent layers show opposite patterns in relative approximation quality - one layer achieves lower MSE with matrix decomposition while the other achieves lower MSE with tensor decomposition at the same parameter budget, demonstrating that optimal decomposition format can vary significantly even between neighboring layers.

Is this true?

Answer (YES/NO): NO